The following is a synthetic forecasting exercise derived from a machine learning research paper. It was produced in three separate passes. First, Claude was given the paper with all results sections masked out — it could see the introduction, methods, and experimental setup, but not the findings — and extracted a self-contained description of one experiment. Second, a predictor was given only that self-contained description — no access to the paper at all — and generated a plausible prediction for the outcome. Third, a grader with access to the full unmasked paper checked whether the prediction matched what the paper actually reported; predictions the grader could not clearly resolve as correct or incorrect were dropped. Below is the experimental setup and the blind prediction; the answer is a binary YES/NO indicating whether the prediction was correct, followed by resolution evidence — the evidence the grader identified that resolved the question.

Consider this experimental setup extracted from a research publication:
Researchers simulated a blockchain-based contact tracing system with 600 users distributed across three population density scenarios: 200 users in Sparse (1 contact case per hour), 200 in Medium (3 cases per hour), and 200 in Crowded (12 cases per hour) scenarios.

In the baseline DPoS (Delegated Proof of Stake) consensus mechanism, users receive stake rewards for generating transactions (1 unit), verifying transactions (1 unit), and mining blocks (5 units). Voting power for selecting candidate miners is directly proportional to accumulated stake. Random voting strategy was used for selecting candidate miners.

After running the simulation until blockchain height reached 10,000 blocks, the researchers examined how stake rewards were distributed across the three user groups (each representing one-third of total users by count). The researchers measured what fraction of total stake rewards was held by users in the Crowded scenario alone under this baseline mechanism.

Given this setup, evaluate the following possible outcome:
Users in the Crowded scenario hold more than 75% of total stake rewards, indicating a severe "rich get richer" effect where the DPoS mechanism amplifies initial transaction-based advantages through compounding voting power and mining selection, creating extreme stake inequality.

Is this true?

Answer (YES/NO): YES